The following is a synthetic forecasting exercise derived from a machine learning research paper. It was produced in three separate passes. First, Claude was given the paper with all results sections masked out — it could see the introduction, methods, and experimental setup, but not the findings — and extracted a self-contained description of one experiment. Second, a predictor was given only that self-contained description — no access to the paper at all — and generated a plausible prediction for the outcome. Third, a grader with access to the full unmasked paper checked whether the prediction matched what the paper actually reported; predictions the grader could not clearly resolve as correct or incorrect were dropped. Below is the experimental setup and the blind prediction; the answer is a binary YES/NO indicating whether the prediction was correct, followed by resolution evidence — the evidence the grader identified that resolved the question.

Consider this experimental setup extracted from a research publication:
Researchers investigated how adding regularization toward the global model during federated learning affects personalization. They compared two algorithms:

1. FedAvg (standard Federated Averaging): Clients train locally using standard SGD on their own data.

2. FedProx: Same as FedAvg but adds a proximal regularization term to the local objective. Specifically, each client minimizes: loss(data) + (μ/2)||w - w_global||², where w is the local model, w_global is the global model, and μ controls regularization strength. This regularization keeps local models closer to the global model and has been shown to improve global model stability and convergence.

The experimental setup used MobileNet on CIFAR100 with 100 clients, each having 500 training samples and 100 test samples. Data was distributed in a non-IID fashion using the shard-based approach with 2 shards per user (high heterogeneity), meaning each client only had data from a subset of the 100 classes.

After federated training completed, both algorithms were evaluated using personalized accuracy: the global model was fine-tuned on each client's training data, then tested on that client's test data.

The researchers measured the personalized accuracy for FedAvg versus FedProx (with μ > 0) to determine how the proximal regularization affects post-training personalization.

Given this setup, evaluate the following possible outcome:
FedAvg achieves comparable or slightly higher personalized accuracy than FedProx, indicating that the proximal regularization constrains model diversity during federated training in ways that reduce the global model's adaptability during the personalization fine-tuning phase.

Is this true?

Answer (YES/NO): NO